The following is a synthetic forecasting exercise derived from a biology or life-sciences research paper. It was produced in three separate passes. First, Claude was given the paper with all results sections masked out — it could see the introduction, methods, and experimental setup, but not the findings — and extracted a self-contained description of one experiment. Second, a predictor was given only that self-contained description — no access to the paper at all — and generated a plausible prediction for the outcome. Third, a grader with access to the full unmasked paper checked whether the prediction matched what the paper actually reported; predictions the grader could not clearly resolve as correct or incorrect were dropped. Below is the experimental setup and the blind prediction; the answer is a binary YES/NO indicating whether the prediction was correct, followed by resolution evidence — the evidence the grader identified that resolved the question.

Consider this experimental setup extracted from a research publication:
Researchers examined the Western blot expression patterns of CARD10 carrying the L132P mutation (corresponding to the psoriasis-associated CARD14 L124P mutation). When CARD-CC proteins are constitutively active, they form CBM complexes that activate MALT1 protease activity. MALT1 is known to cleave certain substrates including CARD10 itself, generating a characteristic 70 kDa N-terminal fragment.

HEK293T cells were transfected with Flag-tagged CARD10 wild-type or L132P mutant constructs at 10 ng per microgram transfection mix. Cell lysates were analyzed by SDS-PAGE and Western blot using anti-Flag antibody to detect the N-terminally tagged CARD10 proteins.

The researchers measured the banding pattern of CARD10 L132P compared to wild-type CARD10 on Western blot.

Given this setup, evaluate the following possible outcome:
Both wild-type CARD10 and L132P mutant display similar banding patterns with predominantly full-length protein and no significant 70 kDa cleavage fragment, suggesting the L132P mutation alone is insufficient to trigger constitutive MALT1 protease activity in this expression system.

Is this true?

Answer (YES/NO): NO